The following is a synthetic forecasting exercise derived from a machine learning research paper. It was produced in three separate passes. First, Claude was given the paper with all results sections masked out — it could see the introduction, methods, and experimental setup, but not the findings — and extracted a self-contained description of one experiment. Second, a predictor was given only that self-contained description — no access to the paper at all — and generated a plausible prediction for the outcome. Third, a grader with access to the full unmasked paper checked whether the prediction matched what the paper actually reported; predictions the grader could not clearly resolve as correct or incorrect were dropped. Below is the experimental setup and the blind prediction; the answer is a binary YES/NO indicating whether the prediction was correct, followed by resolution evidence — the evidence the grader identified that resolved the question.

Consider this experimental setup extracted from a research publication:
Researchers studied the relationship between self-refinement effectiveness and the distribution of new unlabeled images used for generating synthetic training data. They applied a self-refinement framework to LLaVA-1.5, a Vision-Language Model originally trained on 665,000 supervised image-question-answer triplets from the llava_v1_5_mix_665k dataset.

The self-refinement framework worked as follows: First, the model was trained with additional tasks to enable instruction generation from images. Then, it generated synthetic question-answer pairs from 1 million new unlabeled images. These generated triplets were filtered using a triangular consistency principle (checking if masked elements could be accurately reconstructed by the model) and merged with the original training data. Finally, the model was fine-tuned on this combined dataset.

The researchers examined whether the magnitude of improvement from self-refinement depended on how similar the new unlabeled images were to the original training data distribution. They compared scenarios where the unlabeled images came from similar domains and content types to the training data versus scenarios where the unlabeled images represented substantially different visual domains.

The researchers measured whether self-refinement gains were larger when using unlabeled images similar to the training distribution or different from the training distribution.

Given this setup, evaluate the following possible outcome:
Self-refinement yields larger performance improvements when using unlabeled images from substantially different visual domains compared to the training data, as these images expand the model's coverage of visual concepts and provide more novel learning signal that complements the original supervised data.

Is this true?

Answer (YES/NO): YES